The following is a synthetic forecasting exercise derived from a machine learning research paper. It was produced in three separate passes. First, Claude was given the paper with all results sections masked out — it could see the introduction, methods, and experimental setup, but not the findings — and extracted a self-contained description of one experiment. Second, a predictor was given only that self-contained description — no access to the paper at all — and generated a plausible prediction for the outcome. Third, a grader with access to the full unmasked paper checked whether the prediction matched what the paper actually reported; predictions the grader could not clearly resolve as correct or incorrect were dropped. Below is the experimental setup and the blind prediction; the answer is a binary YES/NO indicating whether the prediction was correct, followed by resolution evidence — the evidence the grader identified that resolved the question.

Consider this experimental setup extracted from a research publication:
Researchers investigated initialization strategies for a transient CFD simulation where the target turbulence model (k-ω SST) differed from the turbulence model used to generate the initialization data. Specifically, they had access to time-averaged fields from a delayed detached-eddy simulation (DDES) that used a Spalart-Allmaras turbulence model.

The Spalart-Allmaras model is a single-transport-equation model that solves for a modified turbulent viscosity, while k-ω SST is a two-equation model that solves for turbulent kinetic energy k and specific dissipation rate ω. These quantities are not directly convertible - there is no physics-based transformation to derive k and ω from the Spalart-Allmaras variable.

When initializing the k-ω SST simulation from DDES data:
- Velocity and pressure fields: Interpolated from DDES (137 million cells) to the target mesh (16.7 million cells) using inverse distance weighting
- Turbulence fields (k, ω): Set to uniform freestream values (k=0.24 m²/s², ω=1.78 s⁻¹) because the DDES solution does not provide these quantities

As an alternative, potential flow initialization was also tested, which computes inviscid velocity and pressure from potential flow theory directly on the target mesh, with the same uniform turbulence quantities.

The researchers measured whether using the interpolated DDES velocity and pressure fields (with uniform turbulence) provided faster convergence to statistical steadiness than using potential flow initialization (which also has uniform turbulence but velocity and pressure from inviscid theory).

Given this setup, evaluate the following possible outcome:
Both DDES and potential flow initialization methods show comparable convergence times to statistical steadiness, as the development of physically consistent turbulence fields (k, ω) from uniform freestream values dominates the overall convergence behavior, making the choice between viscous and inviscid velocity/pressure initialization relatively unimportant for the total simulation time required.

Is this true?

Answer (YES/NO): NO